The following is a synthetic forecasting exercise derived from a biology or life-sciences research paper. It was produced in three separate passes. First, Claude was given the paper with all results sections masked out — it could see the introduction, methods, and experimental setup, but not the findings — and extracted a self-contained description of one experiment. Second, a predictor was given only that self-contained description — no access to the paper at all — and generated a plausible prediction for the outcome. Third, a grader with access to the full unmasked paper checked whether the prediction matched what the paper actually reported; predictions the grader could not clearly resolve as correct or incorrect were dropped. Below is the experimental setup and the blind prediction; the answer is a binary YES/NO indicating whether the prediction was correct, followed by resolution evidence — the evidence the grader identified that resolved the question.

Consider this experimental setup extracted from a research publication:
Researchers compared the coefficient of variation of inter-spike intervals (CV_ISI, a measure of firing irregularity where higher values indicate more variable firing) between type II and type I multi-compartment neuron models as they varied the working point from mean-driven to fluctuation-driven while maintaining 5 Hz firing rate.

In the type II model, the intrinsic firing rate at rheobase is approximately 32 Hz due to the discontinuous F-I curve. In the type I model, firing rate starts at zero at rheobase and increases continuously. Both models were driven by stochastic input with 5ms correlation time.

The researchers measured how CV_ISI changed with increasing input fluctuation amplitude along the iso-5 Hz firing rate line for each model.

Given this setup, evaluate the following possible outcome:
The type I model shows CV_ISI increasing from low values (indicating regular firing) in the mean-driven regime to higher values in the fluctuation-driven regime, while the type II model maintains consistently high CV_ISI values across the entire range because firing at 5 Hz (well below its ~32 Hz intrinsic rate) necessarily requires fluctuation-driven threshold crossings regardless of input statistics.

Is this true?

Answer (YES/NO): NO